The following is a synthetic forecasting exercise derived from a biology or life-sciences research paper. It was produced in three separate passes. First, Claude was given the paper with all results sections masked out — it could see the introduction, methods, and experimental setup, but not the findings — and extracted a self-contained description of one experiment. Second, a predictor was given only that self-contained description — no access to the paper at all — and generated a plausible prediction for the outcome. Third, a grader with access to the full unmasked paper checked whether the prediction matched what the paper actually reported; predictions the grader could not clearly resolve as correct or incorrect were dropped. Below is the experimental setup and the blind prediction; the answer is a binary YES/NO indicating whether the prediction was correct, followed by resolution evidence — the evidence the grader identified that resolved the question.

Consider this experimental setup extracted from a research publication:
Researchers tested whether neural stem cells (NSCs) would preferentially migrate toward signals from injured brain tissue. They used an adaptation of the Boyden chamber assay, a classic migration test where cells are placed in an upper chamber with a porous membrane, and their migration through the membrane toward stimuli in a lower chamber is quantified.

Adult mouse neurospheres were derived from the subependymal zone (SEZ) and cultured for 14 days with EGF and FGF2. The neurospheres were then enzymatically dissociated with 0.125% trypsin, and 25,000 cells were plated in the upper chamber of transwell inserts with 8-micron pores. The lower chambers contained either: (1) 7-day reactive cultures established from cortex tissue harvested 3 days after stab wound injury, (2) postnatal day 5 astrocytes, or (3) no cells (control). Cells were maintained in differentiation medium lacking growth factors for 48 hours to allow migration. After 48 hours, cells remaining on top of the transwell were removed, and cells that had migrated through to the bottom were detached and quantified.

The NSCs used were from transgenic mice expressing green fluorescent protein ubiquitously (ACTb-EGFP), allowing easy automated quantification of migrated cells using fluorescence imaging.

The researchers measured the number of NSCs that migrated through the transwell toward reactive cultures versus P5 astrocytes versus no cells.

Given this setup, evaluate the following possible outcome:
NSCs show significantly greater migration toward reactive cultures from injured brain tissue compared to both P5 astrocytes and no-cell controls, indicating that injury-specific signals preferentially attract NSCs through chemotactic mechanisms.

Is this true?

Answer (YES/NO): YES